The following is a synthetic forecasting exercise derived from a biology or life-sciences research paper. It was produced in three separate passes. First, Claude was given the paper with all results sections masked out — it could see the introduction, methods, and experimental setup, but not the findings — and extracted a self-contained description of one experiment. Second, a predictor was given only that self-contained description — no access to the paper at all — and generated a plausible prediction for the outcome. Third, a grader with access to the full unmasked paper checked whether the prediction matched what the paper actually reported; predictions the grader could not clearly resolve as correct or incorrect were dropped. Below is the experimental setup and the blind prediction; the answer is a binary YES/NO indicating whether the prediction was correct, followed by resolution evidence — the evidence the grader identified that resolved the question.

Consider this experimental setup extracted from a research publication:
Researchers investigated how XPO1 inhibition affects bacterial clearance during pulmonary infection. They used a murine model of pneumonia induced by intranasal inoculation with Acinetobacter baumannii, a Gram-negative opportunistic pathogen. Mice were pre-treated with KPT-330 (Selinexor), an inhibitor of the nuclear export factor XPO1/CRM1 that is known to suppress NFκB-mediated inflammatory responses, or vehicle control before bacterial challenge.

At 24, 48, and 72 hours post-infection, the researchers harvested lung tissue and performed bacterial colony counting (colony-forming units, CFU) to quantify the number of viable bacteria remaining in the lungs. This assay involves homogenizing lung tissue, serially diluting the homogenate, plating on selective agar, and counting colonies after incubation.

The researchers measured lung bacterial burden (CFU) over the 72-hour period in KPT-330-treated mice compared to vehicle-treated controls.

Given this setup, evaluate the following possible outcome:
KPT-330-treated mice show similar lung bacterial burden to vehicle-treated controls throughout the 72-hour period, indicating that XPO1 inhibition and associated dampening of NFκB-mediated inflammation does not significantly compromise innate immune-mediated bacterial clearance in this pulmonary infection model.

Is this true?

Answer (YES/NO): NO